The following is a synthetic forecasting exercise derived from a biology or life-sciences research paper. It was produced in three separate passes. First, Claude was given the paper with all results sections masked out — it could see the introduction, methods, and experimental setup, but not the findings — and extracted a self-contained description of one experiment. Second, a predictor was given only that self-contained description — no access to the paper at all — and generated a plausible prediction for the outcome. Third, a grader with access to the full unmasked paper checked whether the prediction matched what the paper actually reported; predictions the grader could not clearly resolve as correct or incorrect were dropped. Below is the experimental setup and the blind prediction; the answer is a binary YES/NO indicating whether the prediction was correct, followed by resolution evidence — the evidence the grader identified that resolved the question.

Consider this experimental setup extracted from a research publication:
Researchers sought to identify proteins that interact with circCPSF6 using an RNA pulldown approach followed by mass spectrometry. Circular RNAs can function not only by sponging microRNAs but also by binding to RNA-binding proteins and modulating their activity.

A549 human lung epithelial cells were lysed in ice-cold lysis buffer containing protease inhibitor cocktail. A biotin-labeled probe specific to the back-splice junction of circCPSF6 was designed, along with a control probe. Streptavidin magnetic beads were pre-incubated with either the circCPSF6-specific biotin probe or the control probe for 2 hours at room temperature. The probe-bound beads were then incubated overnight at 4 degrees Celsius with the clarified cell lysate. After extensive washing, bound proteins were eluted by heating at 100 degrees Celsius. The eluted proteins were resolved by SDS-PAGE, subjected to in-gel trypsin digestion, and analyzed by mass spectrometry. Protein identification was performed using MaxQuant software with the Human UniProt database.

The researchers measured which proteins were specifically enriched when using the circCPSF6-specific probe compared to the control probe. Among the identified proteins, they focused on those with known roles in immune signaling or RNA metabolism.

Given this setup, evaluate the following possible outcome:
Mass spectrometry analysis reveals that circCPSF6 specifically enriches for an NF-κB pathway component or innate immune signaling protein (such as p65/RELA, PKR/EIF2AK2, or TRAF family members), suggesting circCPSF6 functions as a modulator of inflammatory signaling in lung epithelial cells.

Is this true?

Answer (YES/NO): NO